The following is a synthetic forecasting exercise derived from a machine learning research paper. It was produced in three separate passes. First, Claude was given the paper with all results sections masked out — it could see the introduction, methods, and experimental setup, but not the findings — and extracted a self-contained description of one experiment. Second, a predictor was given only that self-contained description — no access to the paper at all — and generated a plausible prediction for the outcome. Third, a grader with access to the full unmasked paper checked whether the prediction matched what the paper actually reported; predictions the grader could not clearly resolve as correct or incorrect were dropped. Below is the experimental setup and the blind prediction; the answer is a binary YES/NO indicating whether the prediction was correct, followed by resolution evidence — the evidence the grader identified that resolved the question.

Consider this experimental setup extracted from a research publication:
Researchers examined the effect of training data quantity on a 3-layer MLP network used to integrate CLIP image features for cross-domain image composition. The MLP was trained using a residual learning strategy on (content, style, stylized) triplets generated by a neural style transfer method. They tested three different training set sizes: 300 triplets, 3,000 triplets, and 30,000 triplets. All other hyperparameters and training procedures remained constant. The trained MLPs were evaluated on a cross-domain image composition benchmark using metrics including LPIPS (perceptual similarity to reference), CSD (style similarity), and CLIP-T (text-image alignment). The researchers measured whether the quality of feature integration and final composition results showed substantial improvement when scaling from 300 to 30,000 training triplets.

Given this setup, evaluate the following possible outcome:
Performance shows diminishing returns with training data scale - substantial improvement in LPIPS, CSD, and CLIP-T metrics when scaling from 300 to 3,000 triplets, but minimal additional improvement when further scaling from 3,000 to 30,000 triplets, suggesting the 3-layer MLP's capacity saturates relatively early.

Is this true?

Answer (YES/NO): NO